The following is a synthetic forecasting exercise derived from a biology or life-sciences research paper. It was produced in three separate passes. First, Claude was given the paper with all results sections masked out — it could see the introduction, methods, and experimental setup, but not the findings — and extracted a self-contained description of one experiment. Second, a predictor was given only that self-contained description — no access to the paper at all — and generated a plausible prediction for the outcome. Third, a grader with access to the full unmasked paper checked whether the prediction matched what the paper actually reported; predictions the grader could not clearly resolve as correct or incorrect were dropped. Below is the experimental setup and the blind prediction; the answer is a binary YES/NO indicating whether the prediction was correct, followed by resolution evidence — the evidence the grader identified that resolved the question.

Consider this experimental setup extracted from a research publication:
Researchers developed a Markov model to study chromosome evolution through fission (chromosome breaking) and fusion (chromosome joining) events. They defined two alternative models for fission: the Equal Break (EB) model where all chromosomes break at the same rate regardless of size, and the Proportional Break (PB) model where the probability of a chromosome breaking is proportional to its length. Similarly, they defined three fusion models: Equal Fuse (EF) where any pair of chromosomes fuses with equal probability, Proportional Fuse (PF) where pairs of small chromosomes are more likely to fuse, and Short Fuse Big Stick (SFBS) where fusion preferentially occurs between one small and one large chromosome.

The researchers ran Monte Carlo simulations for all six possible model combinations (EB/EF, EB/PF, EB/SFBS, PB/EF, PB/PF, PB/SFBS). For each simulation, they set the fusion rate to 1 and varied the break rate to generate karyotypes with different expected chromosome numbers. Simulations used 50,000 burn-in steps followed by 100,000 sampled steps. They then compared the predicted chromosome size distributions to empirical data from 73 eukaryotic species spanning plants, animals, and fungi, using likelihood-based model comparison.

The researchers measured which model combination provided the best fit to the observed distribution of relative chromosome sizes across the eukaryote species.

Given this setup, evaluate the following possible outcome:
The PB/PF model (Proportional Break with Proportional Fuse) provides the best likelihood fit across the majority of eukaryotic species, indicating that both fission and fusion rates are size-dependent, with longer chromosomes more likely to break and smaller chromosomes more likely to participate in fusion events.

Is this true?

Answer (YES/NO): YES